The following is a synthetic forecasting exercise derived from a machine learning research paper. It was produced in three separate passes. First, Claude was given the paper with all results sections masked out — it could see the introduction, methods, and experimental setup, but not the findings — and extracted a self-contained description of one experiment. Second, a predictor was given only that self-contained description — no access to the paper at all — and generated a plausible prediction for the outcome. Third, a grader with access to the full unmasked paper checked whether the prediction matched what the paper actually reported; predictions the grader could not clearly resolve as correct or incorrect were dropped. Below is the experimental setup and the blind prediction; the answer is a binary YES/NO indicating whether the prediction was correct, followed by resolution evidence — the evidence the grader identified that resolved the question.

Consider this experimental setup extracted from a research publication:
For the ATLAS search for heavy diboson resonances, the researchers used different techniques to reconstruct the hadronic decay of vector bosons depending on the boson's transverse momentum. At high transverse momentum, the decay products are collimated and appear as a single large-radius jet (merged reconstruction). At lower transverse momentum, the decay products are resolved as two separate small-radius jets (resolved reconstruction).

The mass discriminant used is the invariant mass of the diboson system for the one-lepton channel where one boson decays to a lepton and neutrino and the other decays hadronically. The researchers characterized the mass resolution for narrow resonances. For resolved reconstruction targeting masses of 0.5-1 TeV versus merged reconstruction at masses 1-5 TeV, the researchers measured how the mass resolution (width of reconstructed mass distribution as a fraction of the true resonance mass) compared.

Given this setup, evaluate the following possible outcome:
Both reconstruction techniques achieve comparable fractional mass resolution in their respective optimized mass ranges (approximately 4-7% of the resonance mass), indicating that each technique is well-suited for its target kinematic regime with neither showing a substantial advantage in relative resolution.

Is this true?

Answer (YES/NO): NO